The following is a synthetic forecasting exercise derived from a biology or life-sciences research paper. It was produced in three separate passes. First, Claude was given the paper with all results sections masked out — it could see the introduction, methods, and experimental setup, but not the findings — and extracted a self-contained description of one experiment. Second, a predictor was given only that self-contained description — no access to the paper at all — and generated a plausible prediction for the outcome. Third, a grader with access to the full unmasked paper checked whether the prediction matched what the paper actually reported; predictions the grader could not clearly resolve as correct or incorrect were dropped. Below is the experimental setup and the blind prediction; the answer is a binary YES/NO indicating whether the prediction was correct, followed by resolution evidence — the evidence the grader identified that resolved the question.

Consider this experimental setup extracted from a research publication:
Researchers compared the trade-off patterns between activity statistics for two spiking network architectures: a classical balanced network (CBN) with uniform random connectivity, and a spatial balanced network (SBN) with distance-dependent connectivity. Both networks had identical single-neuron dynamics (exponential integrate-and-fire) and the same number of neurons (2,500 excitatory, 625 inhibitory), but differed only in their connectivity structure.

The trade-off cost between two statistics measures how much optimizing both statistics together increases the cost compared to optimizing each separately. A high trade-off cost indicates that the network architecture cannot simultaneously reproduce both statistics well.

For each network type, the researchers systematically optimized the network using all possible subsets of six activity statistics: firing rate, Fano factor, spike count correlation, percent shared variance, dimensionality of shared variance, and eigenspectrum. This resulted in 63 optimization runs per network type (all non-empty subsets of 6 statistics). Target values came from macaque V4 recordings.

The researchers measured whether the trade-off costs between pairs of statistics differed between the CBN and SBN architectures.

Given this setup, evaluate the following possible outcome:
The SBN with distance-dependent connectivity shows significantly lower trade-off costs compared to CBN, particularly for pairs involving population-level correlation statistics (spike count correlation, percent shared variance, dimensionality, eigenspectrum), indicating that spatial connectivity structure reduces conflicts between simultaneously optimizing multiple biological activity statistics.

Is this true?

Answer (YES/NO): NO